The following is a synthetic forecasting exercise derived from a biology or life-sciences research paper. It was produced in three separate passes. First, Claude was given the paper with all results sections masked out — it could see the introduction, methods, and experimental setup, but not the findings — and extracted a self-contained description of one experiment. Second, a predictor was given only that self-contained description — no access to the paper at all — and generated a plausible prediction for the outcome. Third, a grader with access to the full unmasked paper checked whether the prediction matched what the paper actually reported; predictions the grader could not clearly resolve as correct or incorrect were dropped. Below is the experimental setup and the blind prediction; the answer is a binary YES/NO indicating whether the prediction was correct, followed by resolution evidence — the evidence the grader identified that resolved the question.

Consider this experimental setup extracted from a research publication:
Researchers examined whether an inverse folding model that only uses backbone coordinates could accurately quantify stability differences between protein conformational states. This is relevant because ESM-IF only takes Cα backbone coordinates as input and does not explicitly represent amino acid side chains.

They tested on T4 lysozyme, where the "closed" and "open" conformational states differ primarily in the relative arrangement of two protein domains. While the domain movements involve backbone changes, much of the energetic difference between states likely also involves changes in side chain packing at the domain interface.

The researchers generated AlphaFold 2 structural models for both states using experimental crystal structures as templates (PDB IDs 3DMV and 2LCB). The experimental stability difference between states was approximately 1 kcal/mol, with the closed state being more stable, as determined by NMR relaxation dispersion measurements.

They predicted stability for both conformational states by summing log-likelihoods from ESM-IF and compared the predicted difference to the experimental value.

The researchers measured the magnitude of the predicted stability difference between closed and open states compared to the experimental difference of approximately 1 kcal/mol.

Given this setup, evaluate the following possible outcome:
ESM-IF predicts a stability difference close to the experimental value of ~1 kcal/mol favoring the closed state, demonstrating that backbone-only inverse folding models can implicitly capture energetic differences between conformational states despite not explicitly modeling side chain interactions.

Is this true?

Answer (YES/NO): NO